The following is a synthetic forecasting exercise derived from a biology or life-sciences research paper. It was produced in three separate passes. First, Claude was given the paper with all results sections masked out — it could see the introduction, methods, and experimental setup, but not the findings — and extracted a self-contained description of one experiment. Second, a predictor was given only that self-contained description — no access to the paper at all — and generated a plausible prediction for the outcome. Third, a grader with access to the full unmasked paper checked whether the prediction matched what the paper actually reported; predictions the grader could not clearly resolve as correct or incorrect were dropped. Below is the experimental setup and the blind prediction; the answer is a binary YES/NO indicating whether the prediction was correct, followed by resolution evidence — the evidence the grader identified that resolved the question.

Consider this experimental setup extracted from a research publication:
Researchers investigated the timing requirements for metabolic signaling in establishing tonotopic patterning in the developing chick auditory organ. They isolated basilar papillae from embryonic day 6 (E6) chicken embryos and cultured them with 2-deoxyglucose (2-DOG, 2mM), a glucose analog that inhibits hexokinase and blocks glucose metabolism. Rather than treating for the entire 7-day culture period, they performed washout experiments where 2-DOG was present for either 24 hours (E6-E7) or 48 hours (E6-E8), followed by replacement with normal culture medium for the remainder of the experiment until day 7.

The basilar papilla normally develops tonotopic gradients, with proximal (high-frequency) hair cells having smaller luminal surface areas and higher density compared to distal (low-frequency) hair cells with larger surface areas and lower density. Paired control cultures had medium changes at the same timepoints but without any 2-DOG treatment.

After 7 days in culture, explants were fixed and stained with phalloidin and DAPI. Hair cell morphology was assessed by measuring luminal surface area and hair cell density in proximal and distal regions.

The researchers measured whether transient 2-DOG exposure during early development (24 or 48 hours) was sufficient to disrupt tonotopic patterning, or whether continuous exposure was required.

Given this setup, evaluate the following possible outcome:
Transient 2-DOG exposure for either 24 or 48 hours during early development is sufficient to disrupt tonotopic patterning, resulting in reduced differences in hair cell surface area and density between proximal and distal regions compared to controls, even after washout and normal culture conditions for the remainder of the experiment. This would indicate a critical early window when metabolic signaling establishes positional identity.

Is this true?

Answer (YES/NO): NO